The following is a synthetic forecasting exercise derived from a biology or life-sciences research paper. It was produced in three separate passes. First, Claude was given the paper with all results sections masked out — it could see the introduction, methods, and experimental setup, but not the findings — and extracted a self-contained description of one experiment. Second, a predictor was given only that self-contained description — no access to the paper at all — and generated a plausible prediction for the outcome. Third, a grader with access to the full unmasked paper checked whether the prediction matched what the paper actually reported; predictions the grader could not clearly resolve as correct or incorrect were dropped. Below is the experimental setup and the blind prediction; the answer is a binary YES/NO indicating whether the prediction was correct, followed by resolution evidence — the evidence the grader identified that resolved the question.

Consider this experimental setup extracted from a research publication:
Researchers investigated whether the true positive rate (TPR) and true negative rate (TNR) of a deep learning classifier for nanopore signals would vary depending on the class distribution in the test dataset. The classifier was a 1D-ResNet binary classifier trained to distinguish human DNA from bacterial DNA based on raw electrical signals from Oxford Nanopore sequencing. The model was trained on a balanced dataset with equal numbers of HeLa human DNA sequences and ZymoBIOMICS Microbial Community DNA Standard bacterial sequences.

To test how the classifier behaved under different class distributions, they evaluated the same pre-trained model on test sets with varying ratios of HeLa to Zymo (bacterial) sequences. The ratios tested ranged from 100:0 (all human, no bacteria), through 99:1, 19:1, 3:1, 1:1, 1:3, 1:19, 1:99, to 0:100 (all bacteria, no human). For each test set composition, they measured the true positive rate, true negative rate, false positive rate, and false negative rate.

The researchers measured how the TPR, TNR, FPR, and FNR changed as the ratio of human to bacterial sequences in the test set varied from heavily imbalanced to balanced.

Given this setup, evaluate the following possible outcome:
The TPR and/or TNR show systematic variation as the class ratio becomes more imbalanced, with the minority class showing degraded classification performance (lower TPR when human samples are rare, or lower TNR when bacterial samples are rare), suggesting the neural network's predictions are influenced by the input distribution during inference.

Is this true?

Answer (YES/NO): NO